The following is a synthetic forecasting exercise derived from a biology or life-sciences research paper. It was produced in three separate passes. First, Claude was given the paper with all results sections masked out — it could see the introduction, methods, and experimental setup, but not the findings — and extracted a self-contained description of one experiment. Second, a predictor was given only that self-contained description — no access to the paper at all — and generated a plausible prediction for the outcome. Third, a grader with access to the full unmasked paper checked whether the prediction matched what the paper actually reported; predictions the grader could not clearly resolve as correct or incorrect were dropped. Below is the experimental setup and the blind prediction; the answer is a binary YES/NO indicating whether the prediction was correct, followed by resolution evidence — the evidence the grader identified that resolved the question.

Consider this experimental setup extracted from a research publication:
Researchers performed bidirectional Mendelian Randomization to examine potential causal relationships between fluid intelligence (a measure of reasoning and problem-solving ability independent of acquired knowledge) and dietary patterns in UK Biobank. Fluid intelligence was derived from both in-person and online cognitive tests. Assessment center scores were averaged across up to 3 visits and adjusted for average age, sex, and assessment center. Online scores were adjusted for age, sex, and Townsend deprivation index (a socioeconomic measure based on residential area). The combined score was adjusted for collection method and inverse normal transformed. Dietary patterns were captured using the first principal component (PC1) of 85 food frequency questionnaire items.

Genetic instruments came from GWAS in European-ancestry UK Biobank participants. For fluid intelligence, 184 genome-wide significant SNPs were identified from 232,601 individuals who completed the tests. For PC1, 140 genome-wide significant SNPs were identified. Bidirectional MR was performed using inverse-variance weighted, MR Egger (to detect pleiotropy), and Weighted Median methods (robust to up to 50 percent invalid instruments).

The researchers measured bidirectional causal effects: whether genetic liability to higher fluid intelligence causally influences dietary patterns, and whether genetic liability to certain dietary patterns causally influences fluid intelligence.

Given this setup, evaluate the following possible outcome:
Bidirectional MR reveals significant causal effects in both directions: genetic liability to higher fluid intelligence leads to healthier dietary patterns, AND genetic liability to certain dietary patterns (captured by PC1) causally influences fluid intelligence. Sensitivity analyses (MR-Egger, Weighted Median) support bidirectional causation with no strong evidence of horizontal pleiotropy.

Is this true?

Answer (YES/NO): YES